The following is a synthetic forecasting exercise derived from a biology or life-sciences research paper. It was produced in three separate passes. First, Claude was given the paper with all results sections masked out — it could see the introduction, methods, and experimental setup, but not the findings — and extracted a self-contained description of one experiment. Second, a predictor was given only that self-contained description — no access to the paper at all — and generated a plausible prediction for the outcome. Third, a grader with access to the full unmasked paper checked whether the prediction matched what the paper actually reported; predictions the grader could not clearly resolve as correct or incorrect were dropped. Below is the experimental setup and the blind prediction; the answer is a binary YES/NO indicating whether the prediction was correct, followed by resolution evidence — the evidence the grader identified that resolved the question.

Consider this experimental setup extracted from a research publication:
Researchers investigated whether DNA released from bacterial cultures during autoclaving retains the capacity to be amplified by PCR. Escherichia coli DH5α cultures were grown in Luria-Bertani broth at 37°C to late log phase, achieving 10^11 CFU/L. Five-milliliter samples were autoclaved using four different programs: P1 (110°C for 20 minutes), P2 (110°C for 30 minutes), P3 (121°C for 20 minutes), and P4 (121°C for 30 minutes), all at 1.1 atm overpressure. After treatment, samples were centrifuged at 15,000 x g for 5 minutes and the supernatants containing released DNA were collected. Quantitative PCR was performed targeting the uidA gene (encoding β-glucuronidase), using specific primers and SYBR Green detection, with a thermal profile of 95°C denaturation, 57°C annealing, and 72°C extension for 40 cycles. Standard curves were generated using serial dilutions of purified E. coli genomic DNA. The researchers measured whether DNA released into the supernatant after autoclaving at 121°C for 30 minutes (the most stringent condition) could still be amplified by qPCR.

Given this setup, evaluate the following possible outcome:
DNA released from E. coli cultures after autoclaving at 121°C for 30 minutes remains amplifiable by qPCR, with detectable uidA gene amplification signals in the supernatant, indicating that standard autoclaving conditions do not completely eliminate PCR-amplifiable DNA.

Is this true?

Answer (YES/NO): YES